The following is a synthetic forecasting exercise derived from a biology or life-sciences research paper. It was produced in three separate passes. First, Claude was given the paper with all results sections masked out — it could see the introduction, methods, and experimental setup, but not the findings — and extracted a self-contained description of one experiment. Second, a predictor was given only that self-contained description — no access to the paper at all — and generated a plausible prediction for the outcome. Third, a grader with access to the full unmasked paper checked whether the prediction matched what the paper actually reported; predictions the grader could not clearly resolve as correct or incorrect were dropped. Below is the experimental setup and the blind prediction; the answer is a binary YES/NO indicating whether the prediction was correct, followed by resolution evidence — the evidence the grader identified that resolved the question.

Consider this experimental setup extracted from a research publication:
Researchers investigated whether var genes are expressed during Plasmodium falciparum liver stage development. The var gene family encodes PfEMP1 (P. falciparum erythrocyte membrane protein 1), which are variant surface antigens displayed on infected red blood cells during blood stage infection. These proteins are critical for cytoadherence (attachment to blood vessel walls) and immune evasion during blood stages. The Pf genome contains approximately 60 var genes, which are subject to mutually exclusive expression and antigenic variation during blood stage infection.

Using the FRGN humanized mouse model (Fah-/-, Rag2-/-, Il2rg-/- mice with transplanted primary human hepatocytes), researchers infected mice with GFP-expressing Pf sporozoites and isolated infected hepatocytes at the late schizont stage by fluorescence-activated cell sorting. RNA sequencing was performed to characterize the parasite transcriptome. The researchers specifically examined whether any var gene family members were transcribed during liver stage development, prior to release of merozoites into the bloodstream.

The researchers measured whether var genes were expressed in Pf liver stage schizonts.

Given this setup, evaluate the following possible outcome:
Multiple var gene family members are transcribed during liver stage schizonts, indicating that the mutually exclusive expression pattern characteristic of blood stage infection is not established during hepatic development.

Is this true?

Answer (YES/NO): YES